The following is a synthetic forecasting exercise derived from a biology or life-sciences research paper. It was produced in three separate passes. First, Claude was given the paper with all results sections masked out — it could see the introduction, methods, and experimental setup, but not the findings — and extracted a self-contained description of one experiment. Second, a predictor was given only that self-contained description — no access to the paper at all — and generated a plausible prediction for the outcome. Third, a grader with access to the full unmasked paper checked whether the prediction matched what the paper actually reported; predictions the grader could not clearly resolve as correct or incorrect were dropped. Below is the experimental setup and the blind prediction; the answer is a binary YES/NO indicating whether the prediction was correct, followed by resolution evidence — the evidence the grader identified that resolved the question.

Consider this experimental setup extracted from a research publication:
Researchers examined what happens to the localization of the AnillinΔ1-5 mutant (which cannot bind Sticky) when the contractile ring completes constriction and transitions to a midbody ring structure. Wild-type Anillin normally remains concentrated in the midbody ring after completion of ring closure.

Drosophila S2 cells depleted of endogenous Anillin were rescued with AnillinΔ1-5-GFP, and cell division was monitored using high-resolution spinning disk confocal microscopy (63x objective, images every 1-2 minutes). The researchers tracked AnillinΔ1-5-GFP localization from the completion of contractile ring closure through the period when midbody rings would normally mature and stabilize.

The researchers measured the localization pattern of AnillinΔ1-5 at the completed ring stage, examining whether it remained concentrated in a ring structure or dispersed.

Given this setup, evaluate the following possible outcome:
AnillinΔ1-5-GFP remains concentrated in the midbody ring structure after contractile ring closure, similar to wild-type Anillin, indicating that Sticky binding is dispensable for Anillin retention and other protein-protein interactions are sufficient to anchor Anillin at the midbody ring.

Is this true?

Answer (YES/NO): NO